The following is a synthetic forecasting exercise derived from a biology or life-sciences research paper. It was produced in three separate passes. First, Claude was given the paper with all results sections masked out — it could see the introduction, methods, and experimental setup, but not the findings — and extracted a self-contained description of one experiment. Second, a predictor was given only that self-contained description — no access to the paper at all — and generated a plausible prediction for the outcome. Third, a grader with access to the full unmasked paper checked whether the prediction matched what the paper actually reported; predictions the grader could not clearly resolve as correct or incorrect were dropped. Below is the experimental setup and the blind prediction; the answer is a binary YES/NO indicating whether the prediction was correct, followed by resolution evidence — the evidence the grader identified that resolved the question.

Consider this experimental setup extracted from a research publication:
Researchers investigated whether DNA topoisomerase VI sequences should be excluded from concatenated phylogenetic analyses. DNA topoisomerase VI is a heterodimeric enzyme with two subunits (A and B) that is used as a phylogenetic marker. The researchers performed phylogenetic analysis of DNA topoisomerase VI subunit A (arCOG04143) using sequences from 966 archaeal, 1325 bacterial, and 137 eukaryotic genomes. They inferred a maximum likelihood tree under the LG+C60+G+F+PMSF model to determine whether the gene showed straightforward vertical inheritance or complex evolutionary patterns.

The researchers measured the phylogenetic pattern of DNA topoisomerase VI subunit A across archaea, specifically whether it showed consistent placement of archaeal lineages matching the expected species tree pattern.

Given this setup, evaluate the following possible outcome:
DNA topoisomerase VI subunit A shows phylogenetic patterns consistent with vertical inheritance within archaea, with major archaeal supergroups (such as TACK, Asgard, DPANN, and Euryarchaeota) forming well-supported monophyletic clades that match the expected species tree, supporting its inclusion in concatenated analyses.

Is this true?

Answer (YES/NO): NO